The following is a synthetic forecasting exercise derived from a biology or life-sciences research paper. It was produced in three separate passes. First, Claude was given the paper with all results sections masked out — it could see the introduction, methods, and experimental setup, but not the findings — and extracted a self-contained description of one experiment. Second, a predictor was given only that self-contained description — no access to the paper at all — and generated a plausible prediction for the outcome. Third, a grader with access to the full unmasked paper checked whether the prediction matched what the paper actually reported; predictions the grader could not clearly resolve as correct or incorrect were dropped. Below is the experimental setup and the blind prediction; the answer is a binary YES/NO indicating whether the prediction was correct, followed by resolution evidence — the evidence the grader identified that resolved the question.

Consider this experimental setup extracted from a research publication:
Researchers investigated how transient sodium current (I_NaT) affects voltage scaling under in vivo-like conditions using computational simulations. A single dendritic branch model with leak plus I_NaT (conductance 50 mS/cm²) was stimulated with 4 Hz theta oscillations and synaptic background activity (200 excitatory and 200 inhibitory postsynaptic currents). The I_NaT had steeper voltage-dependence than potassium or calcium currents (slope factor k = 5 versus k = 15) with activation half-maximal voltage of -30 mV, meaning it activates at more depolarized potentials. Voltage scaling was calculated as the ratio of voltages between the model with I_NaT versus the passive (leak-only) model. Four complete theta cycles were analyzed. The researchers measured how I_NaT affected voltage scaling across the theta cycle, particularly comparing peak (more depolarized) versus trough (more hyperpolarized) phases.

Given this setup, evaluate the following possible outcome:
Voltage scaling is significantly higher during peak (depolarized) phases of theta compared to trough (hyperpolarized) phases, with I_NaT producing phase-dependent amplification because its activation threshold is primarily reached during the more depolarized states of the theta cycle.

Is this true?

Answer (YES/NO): YES